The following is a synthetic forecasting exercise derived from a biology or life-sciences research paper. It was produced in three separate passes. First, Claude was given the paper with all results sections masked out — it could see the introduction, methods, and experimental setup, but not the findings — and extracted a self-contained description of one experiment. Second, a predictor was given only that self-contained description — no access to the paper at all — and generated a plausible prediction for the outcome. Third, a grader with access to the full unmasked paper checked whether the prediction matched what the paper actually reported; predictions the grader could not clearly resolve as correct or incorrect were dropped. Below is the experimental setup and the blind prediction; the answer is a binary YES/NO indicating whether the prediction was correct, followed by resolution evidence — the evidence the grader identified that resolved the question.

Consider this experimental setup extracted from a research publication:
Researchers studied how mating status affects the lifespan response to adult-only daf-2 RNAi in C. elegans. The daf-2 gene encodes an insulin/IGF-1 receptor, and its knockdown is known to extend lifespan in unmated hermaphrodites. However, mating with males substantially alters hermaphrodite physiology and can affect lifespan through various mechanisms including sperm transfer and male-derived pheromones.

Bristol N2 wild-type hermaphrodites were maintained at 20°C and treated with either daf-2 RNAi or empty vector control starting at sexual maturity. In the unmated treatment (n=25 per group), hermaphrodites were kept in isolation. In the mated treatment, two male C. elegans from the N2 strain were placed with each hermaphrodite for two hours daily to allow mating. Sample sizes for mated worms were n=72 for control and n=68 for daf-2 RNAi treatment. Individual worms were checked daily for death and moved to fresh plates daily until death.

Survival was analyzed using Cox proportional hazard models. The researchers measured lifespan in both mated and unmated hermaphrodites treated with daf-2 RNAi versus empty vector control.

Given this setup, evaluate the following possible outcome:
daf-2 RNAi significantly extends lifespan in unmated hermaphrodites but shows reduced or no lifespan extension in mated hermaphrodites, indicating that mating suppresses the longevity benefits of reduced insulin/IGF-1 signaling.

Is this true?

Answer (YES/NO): YES